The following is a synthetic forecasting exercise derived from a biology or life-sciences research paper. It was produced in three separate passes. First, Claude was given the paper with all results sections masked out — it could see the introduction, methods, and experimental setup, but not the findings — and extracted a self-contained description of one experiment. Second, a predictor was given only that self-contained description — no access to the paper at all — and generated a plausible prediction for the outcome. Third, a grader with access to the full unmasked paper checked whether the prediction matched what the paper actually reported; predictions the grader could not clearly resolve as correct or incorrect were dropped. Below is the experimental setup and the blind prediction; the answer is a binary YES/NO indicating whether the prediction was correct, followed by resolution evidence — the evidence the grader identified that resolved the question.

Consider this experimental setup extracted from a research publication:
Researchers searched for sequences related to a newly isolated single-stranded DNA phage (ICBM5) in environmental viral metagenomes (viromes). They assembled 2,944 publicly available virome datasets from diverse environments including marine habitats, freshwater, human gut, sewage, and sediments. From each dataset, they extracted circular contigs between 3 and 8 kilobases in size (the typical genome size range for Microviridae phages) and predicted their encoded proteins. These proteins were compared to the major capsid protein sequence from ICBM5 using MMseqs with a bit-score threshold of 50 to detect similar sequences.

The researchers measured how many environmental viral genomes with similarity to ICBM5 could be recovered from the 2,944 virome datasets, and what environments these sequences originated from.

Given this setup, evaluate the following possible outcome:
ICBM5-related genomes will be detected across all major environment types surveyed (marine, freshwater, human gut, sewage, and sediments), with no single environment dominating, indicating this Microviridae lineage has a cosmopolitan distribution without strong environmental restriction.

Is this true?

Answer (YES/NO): NO